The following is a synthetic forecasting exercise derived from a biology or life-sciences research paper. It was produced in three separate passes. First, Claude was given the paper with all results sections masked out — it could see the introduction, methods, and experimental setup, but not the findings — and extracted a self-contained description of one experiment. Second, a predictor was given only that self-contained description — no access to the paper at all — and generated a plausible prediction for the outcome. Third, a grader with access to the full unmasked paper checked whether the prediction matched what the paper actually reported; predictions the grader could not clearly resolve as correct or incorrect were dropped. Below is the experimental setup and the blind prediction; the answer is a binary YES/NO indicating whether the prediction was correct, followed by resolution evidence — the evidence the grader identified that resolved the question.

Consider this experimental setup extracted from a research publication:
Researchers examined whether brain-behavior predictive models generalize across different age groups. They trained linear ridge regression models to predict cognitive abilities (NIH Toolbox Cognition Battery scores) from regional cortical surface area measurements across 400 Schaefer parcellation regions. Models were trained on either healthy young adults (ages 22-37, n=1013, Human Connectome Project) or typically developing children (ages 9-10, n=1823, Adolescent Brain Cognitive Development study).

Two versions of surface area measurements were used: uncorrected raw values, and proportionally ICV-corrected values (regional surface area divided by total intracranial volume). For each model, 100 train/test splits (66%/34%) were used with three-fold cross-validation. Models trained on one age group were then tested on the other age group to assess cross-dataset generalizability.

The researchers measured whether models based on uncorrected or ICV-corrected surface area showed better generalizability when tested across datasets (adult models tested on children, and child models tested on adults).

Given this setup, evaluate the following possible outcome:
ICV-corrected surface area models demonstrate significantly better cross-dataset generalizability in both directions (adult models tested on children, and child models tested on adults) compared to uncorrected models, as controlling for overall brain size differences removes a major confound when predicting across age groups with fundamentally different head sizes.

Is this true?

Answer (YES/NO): NO